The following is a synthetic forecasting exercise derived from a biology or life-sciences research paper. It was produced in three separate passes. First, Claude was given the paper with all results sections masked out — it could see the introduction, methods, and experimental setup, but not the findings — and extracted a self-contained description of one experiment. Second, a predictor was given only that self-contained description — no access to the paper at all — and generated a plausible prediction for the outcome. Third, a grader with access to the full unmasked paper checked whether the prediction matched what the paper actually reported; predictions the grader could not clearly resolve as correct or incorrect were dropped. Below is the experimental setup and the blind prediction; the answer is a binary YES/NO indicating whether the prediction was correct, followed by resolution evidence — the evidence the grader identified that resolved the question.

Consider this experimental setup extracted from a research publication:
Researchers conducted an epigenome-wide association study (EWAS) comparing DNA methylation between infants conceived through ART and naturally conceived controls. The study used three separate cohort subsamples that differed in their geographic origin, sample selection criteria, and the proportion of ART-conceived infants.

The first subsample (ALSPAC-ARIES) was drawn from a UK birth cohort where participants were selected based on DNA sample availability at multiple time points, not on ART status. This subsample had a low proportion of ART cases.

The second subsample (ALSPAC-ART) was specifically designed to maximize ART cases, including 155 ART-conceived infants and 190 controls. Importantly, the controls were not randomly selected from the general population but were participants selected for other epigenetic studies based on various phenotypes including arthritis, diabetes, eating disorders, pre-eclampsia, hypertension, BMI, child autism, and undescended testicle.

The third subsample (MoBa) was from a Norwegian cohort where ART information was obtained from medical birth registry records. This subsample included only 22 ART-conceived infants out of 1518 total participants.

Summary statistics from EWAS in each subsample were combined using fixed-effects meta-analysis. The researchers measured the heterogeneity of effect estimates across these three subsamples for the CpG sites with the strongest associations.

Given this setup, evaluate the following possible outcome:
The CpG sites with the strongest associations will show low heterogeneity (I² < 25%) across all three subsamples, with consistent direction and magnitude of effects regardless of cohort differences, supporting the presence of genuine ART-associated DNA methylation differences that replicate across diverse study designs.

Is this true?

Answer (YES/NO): NO